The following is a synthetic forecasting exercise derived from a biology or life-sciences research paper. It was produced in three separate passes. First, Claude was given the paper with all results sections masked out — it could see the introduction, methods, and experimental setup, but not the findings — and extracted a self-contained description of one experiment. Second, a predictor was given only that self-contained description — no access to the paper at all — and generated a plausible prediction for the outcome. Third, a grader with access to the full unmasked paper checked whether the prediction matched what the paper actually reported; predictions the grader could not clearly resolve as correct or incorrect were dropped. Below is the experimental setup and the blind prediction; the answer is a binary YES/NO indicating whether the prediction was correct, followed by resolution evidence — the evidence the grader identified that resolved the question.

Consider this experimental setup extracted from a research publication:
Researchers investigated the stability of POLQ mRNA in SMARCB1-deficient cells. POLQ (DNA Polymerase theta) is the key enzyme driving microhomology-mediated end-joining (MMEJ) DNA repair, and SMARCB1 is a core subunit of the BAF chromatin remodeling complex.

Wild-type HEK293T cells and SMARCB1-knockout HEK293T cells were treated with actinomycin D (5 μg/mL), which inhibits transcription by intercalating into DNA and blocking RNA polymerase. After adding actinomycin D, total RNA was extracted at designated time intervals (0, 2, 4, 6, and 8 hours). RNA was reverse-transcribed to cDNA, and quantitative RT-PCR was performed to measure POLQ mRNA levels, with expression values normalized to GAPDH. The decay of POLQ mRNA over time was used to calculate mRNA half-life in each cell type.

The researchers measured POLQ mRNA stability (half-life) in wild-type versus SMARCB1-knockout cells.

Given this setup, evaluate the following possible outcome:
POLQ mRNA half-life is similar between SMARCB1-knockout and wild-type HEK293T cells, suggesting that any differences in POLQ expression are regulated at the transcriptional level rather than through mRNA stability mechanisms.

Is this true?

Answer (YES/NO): NO